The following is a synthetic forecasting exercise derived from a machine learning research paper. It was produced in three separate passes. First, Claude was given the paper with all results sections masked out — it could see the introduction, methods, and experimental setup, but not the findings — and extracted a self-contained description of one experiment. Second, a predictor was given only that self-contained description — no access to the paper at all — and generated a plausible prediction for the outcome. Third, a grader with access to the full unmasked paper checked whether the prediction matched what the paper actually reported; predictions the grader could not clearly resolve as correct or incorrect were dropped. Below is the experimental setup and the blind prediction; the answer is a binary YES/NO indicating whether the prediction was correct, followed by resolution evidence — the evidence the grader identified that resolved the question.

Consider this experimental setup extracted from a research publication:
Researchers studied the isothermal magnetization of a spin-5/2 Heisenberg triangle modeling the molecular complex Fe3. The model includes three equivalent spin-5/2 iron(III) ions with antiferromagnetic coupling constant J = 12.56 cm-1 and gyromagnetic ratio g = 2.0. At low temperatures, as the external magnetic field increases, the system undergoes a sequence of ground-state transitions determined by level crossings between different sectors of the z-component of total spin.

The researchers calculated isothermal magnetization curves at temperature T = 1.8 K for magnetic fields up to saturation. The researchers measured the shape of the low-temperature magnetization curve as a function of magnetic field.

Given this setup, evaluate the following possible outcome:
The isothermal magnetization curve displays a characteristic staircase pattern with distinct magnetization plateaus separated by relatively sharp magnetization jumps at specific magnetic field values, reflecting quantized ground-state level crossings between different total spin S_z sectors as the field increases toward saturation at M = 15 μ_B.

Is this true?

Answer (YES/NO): YES